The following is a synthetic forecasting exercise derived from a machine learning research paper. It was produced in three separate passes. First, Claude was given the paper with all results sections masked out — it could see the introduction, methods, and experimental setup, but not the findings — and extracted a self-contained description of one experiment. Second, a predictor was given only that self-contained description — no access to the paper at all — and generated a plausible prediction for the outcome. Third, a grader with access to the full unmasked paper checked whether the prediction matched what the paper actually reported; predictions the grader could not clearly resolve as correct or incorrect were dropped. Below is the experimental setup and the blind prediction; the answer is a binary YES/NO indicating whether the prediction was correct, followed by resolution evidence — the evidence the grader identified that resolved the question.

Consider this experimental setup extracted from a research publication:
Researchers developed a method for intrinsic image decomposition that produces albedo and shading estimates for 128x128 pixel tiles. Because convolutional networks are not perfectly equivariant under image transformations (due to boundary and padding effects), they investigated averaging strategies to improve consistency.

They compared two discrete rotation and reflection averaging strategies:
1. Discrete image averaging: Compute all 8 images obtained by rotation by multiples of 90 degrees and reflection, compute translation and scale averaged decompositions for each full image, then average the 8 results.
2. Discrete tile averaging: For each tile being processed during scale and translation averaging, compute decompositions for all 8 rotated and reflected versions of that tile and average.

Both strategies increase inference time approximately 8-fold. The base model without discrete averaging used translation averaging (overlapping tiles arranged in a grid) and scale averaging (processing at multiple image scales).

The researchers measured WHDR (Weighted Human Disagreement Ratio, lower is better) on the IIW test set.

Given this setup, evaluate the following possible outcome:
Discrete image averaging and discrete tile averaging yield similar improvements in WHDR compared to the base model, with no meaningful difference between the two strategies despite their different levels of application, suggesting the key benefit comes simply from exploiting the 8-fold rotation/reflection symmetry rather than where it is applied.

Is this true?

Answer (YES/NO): NO